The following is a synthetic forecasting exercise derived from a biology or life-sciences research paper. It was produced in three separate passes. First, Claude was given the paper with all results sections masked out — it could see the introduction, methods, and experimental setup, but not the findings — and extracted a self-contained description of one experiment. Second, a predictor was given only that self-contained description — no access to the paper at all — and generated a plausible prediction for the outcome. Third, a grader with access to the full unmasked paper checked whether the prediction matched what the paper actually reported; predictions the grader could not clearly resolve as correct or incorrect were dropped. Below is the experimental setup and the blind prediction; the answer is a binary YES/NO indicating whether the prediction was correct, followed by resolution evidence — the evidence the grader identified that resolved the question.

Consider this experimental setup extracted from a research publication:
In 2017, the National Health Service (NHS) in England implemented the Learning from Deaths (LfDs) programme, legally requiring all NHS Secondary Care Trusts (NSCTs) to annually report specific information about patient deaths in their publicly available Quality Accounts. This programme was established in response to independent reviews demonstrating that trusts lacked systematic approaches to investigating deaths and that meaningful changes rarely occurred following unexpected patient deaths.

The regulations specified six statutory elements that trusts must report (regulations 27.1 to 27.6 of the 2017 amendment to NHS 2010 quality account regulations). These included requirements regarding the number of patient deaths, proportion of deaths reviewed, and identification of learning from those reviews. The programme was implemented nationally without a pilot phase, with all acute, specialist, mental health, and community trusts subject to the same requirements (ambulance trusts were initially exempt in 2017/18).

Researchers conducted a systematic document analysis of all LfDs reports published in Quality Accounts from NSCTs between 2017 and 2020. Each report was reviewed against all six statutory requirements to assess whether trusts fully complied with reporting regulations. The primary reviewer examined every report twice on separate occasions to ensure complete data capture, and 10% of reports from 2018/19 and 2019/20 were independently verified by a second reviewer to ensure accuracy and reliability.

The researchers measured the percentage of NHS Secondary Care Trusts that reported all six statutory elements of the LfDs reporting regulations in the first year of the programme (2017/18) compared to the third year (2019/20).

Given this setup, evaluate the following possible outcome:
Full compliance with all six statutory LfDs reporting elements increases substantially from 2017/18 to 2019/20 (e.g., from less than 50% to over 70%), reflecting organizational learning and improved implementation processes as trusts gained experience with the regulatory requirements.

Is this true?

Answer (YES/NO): NO